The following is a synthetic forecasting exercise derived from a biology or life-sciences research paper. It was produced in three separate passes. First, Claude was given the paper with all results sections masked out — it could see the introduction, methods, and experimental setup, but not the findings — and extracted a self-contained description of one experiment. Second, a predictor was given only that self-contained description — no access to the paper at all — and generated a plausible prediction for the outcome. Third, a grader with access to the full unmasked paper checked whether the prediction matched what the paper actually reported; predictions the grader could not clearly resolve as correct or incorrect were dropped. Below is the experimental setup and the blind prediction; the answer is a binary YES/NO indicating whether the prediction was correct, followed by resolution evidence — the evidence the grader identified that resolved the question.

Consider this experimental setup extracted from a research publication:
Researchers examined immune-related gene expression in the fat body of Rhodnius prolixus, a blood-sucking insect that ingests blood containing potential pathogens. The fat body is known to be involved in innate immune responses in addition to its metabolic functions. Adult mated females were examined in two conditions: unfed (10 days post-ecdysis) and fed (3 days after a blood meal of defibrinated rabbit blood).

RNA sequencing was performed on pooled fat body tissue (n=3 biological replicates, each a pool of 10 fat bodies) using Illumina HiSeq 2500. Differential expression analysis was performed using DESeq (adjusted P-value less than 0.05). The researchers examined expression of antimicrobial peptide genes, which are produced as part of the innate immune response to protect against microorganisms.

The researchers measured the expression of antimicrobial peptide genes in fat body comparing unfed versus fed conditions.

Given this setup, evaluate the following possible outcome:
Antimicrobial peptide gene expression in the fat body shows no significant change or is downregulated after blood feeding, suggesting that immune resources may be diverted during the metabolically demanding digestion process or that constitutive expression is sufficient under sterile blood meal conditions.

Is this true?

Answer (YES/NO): NO